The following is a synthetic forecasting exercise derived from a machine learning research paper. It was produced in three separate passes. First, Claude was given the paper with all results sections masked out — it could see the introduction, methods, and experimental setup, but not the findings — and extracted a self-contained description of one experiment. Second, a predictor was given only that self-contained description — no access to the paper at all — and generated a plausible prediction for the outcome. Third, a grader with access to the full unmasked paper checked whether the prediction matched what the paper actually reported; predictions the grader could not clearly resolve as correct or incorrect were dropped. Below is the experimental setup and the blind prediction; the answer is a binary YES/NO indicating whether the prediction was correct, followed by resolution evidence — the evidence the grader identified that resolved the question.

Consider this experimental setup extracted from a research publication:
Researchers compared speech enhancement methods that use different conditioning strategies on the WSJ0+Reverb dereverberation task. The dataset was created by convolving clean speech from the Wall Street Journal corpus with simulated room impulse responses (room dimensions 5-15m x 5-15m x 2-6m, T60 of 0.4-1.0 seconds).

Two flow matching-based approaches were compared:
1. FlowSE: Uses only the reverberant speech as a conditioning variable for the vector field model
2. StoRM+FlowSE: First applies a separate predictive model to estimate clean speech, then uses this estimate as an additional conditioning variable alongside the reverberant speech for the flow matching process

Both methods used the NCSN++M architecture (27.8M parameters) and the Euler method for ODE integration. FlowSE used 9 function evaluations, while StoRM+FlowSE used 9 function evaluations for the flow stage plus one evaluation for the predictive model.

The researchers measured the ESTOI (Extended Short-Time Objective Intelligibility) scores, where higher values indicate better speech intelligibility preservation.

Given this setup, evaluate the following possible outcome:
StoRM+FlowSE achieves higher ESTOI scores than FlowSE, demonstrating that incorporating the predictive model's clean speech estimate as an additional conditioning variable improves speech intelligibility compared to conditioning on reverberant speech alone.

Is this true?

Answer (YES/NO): YES